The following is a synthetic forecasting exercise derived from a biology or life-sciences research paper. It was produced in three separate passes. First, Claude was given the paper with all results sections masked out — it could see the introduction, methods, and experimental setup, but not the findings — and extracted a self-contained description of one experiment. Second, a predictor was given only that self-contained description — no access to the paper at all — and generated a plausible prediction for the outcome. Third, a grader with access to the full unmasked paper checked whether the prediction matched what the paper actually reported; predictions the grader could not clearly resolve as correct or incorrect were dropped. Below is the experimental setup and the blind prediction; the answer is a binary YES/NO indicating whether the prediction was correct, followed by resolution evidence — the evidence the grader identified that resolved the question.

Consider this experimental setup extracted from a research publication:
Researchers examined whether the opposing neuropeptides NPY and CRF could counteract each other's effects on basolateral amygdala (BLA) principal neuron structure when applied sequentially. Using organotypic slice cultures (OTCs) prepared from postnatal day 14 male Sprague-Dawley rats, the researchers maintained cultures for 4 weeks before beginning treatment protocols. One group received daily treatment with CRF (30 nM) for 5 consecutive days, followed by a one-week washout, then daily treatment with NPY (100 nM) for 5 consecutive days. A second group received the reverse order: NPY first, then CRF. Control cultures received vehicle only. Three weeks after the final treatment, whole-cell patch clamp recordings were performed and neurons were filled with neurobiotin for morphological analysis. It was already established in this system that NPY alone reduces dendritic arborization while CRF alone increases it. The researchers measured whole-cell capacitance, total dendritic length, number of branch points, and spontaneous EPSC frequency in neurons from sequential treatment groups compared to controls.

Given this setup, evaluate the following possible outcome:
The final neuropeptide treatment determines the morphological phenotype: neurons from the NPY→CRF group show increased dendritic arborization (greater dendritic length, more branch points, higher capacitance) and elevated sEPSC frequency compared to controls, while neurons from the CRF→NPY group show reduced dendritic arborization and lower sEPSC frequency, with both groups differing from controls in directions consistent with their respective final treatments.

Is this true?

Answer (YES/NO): NO